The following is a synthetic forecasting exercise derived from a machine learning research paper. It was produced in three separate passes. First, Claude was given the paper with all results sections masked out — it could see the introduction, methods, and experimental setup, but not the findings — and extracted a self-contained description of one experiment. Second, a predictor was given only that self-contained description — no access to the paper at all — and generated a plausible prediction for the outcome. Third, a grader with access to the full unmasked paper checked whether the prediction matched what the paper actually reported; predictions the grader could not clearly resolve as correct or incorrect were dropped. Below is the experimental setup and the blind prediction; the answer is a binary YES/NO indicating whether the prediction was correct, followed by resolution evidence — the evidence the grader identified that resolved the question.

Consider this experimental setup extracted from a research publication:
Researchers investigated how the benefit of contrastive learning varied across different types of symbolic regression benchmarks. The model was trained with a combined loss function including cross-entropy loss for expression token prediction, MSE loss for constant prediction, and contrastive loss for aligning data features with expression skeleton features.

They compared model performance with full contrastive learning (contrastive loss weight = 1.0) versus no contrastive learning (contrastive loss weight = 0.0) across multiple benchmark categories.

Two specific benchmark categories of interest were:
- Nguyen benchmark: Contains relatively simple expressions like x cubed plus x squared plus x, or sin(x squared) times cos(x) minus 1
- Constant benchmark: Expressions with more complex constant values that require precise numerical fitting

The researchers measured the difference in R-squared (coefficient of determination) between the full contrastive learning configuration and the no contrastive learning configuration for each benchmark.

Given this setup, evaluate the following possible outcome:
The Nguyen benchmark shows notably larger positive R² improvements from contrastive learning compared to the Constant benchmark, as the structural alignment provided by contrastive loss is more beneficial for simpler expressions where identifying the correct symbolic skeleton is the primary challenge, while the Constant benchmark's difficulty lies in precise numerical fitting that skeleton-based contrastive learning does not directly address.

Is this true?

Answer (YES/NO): NO